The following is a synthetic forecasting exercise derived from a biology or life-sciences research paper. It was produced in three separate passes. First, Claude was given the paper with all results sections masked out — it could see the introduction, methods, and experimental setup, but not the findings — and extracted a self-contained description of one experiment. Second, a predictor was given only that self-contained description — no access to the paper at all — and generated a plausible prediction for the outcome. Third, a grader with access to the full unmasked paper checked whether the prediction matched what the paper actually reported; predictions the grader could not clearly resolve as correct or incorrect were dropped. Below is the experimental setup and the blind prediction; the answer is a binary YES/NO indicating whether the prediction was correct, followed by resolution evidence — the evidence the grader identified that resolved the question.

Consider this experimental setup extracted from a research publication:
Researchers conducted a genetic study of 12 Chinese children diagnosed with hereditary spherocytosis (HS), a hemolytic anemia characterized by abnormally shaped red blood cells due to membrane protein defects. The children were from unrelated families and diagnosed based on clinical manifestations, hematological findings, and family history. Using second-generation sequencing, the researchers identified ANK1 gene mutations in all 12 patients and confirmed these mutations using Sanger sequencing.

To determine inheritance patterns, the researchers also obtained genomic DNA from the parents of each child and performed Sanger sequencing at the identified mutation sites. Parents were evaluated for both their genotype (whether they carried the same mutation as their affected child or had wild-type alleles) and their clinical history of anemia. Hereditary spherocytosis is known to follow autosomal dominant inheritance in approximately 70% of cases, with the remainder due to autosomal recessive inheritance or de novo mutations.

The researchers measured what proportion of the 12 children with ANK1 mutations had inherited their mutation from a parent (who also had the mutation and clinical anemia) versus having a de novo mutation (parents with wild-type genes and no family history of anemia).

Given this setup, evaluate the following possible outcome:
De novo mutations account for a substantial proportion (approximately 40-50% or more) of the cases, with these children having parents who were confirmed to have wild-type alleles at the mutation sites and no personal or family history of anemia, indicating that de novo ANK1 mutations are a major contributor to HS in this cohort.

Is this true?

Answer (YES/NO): YES